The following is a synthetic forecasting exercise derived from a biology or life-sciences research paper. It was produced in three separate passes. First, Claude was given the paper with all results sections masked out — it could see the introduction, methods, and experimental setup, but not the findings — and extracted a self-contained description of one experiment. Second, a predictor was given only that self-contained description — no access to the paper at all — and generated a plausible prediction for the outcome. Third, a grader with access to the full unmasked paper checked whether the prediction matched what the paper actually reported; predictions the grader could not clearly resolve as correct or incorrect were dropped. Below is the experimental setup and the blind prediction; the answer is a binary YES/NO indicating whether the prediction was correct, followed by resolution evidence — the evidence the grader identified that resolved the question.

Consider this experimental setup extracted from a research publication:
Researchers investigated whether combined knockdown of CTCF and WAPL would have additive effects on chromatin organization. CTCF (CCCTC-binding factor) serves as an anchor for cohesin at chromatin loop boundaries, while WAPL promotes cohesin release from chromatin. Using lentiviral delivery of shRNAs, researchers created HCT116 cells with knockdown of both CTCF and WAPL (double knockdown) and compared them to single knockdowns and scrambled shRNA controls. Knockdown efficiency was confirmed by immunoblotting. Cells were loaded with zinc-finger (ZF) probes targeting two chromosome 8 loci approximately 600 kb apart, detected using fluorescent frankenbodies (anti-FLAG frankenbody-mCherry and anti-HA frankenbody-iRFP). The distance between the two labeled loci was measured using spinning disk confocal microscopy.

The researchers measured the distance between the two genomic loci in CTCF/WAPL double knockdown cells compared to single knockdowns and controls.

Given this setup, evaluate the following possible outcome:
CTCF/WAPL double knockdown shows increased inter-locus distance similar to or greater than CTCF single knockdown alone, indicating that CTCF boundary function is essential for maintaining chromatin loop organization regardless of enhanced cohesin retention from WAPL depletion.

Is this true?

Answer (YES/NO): NO